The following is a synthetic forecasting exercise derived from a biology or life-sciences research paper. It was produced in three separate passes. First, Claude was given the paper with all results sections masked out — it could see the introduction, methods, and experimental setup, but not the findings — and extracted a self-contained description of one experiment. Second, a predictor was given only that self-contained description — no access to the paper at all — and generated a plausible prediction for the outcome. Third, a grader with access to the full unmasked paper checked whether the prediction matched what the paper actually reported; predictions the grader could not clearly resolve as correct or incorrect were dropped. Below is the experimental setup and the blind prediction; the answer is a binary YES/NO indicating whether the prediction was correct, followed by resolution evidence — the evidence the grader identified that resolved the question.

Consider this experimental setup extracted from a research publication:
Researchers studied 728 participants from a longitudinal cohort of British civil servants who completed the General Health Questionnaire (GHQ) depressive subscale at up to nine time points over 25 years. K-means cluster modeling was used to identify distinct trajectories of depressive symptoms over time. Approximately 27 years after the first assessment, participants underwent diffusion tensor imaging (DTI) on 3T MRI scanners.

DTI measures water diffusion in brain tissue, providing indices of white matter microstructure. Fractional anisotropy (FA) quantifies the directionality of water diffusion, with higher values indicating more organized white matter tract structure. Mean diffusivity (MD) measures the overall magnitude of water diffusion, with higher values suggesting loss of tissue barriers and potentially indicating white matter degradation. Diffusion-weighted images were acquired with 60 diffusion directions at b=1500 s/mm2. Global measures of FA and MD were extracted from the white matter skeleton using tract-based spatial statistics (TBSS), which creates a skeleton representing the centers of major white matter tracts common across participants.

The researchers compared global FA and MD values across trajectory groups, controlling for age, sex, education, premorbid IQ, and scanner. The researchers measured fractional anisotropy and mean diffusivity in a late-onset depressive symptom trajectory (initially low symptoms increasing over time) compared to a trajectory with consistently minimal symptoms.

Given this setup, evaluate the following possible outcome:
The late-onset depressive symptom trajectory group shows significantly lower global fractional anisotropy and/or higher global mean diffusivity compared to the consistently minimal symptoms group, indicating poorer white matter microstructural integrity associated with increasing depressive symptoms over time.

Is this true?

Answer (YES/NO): YES